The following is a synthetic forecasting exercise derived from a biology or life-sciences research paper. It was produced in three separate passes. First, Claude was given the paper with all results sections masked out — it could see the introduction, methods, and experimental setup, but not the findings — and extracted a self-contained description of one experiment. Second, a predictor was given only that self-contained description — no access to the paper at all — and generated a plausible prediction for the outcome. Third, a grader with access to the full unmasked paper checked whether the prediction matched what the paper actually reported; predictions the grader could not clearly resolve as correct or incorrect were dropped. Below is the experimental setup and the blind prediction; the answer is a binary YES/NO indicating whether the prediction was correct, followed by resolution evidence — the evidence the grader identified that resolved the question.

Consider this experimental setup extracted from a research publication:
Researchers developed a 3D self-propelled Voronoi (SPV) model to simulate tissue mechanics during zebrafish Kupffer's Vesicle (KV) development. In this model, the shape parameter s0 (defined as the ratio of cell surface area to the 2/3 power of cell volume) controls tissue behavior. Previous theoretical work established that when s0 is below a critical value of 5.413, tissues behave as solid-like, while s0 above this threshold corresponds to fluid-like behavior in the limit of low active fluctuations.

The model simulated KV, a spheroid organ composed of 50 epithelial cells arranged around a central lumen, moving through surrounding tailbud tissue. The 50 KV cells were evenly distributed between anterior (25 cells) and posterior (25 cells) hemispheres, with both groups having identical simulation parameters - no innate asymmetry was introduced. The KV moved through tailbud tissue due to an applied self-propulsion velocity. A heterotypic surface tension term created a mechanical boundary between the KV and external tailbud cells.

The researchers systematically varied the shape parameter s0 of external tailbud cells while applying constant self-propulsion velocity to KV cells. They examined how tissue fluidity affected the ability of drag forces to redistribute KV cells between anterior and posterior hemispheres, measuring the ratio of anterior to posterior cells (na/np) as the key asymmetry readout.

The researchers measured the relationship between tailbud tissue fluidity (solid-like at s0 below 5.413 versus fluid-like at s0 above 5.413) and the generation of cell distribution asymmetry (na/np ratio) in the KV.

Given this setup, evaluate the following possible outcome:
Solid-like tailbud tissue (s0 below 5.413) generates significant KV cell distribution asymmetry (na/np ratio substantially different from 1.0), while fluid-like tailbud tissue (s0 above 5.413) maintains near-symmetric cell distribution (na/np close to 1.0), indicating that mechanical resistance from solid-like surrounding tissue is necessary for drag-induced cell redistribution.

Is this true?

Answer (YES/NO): NO